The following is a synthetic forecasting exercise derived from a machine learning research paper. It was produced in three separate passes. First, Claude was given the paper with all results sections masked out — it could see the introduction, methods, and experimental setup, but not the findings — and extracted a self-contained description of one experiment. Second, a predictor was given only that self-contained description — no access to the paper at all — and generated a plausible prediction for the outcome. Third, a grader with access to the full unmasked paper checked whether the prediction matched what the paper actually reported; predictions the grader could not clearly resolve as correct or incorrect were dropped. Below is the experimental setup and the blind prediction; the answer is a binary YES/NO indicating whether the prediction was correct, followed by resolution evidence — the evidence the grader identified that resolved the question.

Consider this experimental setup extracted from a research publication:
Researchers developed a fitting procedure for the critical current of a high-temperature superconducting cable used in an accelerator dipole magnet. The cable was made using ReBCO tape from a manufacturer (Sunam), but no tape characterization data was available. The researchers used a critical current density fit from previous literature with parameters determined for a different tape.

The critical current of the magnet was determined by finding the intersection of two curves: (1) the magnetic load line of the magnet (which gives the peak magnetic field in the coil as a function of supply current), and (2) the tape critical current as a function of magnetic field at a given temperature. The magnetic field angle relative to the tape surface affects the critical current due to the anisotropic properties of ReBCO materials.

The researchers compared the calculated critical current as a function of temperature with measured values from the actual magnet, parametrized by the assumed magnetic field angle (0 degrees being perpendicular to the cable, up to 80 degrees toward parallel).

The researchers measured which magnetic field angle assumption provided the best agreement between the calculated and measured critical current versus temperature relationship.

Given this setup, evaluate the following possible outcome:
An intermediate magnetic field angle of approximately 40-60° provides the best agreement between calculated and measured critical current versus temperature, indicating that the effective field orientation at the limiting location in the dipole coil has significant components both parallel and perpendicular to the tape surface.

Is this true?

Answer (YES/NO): NO